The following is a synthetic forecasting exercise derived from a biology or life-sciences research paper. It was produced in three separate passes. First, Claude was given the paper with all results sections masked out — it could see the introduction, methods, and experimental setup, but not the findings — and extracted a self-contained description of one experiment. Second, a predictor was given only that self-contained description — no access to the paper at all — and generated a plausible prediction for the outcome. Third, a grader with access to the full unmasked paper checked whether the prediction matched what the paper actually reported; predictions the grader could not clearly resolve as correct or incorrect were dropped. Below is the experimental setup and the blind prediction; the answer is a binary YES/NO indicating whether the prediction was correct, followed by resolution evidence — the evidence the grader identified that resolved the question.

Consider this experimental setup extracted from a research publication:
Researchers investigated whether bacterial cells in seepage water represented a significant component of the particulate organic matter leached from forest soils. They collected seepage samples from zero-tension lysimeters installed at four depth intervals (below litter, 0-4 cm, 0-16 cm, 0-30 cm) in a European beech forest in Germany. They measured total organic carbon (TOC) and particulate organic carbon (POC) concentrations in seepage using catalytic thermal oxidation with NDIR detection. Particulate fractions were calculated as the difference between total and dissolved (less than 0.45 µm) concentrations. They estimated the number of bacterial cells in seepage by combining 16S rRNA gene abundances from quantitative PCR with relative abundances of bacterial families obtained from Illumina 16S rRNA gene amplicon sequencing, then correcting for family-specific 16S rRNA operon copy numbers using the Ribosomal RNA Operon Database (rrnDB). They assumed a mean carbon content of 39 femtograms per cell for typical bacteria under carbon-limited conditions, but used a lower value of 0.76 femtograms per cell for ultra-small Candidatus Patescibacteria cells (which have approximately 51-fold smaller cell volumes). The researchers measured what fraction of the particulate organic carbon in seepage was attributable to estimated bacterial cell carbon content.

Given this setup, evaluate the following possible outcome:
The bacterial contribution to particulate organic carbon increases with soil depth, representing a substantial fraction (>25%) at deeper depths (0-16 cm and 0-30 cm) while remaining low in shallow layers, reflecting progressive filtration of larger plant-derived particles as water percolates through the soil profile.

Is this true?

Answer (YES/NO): NO